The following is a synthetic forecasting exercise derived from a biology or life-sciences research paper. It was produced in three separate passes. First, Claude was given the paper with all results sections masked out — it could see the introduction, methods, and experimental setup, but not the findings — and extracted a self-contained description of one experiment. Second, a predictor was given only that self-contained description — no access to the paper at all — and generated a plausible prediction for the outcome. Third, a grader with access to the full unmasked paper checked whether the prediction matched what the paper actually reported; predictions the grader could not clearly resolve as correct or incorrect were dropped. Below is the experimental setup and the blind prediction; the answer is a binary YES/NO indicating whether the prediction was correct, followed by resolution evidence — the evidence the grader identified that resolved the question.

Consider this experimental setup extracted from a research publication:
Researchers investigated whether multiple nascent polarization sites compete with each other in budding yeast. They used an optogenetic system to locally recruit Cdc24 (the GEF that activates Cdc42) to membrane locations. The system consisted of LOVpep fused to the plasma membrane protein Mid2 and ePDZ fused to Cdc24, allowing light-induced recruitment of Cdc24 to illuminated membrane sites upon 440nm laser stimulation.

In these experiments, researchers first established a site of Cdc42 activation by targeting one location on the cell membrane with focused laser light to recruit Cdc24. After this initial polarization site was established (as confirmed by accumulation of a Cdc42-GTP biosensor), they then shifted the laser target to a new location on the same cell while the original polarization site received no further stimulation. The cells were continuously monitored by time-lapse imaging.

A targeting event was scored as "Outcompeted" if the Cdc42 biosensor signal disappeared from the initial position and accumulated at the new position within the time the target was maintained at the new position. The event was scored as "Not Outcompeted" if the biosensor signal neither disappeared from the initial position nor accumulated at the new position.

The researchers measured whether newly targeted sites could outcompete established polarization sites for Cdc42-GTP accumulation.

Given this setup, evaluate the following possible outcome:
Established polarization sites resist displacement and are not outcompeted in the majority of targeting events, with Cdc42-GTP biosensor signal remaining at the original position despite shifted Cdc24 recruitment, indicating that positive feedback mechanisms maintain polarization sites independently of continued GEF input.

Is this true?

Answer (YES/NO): NO